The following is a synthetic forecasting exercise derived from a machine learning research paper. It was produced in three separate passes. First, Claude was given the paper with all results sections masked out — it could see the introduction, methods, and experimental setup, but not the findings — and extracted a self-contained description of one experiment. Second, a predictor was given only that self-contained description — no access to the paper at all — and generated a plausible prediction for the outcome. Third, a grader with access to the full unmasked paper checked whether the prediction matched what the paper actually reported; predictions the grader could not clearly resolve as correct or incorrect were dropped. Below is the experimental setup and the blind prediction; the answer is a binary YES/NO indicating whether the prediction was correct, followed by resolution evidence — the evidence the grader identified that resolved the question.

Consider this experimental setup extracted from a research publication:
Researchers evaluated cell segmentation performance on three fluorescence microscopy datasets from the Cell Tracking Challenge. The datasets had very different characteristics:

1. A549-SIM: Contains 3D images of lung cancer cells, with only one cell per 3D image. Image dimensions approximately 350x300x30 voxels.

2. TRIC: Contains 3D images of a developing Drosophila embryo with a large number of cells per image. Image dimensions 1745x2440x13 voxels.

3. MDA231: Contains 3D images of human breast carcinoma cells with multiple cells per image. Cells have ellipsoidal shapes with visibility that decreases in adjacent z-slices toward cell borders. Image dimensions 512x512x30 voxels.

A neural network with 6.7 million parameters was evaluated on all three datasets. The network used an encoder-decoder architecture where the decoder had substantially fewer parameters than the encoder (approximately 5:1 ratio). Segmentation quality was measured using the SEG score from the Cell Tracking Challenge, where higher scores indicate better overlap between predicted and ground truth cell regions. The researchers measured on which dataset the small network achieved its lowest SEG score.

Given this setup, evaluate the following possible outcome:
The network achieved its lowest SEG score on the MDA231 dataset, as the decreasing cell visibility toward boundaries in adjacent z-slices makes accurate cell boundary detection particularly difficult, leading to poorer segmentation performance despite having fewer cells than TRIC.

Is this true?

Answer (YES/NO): YES